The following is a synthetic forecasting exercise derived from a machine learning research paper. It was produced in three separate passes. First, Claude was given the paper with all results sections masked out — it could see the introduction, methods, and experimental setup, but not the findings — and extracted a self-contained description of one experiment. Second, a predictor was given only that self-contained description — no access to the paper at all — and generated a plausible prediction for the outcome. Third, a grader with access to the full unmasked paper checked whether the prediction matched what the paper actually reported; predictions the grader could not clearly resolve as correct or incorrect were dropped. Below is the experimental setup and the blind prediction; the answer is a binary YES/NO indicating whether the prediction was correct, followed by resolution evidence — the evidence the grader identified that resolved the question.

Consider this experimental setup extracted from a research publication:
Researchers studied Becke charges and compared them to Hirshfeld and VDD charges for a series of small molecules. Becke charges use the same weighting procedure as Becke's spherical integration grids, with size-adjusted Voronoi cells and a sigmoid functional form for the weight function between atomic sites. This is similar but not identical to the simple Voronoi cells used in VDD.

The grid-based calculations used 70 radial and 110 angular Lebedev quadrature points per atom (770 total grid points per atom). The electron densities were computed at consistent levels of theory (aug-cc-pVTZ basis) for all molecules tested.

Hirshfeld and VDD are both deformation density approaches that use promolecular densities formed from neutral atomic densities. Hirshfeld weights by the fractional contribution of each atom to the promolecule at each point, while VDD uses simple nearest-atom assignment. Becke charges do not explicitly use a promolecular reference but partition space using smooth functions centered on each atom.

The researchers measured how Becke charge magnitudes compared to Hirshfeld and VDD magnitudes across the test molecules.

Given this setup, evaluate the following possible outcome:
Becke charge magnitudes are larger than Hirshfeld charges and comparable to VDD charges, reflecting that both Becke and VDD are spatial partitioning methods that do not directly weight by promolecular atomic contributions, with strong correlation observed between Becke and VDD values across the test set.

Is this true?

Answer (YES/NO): NO